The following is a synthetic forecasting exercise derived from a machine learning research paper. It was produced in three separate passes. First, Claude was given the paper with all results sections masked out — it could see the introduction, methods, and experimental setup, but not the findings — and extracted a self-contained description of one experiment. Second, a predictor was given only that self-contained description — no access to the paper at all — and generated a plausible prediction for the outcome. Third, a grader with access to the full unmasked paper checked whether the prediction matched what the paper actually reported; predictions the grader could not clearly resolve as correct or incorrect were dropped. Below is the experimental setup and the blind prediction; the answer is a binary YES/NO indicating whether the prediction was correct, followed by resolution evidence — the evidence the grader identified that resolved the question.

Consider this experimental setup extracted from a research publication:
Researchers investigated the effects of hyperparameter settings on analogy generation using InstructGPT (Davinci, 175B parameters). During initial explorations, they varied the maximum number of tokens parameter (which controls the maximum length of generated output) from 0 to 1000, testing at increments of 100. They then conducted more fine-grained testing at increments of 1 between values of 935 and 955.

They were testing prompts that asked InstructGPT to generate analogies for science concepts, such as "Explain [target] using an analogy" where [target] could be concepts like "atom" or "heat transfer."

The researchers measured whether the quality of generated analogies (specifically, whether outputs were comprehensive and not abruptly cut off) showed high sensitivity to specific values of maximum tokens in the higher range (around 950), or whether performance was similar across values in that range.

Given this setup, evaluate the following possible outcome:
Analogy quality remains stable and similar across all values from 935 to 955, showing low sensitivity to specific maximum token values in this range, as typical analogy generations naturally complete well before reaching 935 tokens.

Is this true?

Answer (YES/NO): YES